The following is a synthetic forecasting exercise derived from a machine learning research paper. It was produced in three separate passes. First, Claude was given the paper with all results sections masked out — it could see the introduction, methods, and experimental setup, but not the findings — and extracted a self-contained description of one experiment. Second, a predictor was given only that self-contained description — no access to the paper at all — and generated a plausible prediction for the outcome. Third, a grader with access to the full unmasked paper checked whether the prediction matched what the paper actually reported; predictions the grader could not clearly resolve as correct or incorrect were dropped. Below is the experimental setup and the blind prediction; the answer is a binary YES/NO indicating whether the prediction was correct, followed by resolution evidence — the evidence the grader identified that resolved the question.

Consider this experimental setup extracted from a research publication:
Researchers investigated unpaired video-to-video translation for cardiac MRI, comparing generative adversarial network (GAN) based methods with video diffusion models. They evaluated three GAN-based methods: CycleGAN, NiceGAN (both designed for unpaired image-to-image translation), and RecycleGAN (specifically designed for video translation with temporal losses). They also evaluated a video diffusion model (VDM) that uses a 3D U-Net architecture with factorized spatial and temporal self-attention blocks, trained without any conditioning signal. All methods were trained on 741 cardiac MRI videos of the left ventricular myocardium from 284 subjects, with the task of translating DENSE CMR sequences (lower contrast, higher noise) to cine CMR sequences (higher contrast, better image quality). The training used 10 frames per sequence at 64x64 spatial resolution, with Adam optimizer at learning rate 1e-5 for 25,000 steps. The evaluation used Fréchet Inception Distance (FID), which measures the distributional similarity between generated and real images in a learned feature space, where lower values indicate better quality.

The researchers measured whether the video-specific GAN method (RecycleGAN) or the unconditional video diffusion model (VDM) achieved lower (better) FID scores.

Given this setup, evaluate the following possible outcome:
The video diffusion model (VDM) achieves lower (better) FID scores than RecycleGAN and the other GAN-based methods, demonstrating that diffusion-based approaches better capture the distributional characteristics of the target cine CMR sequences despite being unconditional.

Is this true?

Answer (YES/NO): YES